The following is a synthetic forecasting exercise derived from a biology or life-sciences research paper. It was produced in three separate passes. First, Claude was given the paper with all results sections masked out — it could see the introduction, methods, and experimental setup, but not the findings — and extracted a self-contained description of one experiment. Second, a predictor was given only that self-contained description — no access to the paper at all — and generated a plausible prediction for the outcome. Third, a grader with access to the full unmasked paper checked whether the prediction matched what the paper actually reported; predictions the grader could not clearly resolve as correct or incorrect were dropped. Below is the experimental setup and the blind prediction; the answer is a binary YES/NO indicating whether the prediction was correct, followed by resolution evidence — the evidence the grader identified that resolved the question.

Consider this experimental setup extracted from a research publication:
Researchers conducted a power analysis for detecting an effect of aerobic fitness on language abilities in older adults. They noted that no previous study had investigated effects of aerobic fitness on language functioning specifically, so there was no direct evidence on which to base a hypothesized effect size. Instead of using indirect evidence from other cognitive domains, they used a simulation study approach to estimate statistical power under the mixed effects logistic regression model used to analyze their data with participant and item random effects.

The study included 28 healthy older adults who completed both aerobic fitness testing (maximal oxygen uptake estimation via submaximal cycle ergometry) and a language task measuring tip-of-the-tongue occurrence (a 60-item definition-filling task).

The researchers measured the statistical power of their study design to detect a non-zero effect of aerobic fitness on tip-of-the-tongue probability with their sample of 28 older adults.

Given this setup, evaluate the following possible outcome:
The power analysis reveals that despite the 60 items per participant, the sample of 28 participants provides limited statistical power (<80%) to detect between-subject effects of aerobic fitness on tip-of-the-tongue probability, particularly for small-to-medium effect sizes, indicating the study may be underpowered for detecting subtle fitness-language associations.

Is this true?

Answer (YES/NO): YES